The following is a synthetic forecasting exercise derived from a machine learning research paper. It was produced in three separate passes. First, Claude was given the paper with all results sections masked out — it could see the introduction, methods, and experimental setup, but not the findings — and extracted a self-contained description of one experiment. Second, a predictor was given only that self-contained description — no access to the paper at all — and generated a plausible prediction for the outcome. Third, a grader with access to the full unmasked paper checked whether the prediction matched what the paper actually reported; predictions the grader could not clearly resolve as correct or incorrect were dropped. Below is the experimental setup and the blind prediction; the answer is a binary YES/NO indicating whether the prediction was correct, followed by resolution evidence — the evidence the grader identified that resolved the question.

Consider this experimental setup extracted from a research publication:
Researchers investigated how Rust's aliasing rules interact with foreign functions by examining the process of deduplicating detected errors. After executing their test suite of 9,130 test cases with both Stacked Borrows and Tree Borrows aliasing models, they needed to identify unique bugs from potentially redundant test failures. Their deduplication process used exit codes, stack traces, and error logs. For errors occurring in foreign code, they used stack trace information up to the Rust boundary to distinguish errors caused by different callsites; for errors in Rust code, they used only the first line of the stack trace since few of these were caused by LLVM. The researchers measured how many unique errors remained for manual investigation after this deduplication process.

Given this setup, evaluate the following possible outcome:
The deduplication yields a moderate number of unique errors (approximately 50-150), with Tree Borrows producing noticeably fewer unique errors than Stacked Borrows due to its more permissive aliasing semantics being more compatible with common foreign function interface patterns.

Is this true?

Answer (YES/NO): NO